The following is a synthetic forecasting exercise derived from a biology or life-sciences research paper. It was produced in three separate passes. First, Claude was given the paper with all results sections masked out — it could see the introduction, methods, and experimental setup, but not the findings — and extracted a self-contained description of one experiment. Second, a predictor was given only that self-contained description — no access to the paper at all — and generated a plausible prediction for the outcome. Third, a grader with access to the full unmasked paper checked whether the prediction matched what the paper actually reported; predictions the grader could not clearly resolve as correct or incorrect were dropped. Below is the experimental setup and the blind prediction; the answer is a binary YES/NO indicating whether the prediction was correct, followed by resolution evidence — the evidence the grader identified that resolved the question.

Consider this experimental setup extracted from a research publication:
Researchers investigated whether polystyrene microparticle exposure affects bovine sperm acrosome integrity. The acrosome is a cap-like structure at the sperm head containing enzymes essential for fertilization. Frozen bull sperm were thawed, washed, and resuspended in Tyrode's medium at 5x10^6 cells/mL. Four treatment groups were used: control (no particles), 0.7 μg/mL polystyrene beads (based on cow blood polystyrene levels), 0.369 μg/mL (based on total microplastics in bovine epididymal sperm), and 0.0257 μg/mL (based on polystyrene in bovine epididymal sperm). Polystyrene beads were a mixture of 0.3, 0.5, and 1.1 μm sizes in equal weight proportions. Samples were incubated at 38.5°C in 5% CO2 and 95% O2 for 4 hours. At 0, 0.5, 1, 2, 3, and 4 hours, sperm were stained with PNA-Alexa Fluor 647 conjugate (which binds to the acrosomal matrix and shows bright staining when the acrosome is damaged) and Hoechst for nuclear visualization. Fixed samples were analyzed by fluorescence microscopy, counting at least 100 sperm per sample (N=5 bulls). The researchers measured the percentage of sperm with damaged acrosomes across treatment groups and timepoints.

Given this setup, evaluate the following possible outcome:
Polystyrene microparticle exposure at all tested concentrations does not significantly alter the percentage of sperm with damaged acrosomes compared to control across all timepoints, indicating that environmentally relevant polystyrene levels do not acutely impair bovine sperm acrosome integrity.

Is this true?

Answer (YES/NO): YES